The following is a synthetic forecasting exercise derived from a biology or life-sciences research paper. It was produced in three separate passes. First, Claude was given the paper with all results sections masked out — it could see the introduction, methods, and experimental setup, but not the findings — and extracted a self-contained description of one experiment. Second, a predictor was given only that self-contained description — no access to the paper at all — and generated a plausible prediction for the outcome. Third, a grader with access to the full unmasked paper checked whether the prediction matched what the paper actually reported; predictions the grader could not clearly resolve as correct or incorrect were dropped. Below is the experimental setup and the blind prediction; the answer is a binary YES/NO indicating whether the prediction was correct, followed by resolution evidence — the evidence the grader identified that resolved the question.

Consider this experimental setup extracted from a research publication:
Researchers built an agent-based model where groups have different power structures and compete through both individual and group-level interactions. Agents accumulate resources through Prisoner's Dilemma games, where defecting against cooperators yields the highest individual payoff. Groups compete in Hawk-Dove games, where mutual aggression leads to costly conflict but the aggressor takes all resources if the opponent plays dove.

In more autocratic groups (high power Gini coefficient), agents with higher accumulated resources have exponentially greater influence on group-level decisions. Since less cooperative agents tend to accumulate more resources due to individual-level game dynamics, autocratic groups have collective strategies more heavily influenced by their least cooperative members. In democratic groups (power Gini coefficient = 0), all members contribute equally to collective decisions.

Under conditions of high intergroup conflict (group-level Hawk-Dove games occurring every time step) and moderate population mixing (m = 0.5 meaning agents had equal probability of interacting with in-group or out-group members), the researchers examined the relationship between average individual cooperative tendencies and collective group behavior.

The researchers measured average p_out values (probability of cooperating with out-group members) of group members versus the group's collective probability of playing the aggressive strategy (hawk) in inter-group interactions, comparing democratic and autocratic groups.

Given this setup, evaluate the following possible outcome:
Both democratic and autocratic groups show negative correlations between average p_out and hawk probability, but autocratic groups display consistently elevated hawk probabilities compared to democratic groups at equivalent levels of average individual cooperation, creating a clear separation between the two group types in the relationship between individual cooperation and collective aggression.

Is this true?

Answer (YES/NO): NO